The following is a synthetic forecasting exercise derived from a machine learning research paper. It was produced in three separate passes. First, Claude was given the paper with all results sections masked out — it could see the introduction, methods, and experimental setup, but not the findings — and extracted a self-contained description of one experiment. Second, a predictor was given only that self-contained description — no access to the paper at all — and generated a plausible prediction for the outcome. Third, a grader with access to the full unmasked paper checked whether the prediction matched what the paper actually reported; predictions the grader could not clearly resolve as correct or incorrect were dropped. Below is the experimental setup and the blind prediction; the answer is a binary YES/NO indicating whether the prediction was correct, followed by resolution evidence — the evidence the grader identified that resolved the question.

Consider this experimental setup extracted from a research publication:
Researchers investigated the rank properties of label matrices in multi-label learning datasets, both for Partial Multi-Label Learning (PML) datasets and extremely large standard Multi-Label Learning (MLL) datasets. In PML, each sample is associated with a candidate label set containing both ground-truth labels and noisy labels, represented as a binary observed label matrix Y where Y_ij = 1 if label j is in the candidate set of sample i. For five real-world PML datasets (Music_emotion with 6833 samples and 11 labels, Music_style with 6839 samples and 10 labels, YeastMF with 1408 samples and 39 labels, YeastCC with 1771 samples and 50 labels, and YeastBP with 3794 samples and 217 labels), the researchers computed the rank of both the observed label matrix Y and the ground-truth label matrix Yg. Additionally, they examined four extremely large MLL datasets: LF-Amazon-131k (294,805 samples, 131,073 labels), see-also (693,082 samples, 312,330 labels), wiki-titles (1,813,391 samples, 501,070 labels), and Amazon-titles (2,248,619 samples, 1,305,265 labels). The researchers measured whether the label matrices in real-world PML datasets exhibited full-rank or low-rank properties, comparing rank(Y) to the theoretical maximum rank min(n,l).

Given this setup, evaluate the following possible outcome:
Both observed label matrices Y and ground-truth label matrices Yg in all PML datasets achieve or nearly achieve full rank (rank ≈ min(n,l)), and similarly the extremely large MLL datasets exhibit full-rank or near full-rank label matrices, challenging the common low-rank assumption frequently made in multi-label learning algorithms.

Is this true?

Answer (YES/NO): YES